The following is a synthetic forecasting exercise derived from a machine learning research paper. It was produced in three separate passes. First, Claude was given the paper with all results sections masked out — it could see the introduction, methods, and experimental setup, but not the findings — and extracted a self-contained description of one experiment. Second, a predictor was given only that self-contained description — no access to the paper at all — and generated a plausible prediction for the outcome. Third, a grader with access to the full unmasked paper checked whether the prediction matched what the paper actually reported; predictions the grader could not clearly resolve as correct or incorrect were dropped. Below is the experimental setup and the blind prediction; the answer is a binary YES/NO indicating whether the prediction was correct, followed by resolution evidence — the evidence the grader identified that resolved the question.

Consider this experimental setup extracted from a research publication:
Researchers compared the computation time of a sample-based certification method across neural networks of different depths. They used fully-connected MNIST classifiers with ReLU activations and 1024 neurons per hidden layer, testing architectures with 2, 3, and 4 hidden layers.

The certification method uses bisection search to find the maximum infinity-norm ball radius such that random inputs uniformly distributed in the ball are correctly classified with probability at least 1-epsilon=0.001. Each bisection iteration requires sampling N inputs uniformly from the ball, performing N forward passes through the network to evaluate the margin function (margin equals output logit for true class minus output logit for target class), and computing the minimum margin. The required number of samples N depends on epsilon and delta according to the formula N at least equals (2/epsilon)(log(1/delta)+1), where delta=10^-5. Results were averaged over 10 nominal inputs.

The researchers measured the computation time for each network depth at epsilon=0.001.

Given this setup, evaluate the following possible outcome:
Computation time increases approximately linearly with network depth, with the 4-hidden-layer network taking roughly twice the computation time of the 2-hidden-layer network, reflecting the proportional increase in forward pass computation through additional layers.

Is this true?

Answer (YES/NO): NO